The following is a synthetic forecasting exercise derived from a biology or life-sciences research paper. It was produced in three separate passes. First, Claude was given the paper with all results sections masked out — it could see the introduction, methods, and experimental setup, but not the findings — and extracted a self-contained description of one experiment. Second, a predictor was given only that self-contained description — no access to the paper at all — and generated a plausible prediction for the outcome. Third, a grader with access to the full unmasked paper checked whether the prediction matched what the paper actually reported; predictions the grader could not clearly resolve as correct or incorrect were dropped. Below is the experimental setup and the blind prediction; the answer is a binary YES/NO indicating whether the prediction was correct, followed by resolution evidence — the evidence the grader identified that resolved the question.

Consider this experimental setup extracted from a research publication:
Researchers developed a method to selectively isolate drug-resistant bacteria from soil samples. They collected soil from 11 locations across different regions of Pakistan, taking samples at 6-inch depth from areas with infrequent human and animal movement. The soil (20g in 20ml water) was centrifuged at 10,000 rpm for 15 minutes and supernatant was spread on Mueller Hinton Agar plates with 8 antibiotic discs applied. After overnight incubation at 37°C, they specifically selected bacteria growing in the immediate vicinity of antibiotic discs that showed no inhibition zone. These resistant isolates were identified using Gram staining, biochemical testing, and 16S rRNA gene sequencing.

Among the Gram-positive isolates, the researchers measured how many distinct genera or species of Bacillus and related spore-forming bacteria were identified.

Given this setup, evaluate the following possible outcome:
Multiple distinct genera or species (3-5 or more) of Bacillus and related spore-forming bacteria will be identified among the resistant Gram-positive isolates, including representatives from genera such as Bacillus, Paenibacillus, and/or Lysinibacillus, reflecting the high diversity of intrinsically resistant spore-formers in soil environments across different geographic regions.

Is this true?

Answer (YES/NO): YES